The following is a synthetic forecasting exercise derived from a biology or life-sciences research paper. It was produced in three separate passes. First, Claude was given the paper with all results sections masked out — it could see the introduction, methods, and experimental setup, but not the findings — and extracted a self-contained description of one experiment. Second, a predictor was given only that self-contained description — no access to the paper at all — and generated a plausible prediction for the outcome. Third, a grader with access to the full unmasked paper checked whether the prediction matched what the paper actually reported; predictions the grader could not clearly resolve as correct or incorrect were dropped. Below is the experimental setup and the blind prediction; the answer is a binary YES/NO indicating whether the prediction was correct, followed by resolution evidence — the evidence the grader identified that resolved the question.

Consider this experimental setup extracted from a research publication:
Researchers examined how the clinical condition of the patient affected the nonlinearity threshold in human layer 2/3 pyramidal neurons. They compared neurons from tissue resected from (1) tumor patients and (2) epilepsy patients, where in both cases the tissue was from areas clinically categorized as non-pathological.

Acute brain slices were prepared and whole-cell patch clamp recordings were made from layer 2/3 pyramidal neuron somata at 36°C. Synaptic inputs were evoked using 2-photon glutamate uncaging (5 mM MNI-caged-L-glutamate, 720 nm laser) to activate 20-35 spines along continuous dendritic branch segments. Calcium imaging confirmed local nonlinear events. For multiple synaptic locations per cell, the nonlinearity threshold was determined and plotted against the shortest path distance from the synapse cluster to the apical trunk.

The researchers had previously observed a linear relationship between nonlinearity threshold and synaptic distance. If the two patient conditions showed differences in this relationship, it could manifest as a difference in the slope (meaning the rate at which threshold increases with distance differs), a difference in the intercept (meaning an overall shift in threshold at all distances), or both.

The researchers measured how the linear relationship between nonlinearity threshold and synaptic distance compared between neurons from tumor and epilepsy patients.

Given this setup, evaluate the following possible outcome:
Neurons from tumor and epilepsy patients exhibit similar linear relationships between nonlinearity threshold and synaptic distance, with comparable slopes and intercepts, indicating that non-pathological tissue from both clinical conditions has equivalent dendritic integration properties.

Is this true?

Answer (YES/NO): NO